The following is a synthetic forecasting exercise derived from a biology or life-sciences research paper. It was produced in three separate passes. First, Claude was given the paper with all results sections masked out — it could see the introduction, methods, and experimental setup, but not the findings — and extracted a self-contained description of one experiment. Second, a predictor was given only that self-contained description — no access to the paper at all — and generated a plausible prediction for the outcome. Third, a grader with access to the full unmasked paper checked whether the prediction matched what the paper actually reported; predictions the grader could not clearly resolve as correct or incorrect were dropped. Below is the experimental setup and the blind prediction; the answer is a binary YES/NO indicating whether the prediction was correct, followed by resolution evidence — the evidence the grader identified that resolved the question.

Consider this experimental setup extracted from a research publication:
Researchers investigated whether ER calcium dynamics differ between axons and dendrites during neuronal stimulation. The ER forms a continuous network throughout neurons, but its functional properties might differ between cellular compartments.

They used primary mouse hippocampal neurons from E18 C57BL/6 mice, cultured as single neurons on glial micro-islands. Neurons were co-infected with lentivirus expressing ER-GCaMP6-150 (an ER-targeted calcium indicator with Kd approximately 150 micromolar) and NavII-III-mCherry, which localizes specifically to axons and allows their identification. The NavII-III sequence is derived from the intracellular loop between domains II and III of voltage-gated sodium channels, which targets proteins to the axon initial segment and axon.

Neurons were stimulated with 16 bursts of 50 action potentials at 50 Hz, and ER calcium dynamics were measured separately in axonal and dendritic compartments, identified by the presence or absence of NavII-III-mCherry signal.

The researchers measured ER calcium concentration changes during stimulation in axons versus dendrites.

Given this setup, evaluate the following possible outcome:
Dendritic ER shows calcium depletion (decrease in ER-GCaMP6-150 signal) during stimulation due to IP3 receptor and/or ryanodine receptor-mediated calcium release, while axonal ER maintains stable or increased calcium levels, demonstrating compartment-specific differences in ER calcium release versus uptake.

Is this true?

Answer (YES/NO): NO